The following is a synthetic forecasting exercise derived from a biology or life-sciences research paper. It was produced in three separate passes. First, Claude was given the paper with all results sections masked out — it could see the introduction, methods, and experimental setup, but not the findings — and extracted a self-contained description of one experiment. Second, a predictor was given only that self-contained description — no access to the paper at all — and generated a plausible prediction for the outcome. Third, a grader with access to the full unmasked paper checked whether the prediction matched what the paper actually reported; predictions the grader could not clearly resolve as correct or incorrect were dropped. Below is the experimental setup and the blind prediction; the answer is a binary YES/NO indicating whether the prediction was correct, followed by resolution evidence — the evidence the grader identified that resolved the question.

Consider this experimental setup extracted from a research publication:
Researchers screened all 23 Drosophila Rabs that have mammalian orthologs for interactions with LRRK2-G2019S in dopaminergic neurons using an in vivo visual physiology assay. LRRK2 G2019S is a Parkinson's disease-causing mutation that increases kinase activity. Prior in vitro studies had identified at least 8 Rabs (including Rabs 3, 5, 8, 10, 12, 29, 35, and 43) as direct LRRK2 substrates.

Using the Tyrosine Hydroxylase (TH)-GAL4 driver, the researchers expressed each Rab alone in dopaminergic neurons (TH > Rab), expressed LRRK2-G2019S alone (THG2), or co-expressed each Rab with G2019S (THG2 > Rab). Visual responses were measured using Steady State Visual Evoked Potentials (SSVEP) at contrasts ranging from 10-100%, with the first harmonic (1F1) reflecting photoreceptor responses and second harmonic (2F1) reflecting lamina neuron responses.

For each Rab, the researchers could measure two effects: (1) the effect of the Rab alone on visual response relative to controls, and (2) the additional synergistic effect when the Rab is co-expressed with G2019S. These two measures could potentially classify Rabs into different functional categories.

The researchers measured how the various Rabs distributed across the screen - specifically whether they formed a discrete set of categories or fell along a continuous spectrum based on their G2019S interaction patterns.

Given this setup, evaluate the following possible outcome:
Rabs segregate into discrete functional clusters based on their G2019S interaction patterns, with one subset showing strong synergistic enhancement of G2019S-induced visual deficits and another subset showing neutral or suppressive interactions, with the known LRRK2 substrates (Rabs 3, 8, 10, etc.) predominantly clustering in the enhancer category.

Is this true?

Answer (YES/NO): NO